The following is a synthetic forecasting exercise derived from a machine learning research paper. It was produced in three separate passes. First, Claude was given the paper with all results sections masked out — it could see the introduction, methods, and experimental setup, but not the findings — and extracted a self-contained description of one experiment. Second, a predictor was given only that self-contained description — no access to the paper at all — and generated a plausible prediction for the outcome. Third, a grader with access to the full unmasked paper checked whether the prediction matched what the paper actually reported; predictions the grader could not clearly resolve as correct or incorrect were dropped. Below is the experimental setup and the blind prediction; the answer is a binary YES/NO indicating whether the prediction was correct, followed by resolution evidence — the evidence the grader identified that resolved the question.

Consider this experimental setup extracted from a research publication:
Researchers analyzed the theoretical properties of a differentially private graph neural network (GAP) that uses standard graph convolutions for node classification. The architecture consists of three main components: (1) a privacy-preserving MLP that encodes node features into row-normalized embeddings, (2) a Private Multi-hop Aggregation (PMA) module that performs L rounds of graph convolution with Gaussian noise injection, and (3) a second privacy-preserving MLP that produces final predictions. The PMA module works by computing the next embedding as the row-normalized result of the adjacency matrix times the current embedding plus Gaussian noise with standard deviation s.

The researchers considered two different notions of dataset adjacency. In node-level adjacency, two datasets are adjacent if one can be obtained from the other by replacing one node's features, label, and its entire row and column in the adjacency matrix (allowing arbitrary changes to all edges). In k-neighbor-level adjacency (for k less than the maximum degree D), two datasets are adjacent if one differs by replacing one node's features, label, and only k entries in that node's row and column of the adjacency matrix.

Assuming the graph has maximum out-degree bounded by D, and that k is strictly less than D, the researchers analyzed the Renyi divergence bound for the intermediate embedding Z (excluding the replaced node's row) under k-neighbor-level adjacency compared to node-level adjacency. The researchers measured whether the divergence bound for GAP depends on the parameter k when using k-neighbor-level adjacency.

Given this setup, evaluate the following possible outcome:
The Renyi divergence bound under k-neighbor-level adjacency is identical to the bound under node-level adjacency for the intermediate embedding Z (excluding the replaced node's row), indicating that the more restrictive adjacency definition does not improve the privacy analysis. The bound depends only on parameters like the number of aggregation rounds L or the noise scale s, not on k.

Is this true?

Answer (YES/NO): YES